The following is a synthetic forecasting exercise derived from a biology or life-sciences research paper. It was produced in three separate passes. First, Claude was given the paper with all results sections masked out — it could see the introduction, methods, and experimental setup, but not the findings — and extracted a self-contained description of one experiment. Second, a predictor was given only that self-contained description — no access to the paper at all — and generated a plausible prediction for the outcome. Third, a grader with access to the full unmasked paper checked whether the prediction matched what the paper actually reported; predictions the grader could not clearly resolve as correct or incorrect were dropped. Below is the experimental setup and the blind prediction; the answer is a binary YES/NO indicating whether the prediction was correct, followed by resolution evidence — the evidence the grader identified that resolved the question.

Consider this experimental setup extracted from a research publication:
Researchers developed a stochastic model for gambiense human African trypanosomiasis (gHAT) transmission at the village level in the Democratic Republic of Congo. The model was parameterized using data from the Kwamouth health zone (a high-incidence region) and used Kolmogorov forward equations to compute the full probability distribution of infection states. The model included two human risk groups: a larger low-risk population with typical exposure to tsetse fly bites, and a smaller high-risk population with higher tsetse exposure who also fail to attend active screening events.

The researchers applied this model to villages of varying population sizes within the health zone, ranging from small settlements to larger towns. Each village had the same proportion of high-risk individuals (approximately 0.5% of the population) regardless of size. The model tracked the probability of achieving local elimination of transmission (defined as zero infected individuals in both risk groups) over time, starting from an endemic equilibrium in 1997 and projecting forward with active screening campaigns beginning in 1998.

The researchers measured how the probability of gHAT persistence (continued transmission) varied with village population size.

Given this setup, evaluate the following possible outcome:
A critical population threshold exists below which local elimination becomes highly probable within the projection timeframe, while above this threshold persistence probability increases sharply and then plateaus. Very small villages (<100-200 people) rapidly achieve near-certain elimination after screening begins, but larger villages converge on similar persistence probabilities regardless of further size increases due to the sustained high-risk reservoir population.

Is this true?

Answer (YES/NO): NO